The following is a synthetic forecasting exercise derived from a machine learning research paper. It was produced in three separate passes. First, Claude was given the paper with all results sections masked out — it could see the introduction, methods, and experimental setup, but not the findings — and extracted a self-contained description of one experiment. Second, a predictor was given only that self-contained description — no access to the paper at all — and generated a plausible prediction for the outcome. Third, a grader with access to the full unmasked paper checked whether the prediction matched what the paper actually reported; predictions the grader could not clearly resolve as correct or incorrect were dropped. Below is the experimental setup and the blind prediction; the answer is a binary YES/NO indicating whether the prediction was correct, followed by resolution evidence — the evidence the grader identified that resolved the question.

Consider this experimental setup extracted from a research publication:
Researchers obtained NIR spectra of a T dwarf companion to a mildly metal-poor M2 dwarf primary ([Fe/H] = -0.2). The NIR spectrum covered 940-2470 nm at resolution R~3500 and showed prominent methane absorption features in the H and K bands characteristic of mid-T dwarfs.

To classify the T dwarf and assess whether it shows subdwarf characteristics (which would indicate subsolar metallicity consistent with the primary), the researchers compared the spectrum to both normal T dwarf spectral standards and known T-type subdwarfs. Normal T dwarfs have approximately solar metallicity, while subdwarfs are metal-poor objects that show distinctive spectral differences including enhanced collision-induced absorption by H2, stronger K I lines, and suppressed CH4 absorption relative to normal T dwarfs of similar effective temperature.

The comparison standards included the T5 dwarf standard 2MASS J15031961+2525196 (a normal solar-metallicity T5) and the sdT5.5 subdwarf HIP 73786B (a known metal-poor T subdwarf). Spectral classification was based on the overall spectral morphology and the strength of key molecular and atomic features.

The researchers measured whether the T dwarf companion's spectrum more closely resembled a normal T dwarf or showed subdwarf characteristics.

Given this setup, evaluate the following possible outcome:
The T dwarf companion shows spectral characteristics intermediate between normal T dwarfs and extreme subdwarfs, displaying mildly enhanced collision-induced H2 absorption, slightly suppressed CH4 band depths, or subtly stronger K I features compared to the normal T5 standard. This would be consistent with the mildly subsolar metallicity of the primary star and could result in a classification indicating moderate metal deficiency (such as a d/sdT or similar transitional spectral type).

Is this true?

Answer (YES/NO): YES